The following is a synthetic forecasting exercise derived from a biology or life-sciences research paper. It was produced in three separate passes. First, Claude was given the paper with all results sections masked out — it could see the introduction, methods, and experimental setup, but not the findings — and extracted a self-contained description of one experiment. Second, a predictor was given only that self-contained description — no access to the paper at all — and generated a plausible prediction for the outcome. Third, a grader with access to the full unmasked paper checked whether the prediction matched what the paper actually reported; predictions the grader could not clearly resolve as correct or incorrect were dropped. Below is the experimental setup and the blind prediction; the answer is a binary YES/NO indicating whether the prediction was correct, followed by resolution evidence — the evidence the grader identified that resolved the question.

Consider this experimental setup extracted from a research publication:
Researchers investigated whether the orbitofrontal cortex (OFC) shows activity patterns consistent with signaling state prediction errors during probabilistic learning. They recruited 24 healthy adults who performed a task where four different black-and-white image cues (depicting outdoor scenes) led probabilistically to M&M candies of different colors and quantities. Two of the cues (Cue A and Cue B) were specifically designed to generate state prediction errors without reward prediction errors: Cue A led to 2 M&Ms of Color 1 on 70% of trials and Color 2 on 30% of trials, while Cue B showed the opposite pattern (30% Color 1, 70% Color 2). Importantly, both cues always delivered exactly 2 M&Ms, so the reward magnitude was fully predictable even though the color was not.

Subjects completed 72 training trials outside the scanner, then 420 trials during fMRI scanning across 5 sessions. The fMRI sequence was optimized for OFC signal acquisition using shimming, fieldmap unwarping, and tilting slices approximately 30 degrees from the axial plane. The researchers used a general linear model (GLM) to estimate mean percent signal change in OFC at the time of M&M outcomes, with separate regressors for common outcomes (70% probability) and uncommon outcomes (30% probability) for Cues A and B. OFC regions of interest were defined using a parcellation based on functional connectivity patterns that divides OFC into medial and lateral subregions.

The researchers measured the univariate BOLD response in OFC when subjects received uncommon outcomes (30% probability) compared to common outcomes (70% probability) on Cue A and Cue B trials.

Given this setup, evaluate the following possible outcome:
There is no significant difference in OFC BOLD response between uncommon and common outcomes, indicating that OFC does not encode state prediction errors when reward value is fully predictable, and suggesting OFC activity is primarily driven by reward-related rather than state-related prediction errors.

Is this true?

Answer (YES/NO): YES